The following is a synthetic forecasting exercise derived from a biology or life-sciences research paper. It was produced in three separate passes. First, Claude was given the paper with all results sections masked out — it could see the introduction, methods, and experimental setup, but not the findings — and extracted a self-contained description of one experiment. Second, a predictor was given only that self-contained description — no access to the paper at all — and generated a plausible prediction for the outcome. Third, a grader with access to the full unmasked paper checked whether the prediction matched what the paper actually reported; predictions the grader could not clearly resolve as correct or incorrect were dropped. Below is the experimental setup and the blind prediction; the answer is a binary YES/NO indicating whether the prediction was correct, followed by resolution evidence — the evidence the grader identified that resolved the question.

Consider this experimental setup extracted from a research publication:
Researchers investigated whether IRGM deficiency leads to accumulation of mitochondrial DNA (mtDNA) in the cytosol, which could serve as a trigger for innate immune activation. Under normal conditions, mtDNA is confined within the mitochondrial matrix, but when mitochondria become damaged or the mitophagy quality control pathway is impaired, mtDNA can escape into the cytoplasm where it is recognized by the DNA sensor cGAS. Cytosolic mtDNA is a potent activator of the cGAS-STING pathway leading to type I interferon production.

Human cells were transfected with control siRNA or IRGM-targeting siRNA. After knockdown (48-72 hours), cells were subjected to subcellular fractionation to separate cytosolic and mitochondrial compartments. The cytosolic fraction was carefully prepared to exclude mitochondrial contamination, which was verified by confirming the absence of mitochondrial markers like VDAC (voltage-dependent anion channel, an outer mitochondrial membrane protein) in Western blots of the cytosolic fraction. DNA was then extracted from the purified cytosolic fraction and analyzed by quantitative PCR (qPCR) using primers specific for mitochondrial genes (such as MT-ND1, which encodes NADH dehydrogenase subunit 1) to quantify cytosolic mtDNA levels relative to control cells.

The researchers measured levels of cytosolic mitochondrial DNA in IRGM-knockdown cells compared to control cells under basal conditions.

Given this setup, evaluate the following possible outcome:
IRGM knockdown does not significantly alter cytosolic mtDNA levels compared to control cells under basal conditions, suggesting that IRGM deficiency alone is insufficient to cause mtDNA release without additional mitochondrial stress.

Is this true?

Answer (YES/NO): NO